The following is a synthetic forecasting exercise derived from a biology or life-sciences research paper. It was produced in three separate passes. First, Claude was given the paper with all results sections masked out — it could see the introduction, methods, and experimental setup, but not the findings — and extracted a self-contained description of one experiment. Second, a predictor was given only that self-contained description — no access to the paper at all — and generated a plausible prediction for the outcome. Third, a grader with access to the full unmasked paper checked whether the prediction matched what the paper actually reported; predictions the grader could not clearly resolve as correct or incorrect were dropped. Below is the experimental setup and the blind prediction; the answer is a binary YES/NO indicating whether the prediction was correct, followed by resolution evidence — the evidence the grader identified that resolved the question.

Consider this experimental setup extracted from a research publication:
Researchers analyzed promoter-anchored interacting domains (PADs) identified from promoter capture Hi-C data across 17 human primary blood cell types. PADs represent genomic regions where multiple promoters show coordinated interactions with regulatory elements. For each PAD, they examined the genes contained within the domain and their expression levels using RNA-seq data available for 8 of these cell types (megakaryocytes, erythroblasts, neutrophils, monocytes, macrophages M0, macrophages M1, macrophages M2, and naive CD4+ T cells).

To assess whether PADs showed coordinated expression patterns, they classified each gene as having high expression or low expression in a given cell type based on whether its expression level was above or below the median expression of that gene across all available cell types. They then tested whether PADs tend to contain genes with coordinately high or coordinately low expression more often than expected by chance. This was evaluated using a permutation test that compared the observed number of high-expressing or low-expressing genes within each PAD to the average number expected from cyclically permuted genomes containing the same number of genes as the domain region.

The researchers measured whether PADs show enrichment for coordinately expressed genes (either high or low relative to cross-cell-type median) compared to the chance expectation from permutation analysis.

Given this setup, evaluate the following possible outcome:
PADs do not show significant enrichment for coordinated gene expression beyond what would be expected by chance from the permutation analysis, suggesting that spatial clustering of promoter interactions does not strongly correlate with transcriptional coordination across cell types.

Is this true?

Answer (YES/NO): NO